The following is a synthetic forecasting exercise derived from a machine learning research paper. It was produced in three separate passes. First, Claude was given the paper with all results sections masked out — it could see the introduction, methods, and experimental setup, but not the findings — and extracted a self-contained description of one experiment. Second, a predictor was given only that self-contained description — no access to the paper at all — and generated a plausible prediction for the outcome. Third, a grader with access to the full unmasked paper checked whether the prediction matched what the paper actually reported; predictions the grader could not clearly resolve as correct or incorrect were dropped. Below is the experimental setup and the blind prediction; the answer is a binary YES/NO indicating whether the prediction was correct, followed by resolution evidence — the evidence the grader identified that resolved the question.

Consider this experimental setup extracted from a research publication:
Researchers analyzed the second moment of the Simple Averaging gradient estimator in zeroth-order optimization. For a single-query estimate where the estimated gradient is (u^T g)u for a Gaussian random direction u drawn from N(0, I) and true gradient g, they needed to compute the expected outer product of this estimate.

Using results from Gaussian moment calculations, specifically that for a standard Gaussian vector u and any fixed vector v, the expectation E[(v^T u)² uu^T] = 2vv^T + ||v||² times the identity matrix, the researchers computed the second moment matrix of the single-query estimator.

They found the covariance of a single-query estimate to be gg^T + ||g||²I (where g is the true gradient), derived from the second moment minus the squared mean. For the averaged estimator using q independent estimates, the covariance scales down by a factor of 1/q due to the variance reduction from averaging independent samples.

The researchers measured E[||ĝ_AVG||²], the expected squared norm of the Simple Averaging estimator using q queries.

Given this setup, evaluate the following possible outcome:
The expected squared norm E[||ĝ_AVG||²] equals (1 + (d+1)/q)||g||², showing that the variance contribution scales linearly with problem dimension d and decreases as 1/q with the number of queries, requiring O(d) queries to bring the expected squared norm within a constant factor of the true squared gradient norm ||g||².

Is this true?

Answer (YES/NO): YES